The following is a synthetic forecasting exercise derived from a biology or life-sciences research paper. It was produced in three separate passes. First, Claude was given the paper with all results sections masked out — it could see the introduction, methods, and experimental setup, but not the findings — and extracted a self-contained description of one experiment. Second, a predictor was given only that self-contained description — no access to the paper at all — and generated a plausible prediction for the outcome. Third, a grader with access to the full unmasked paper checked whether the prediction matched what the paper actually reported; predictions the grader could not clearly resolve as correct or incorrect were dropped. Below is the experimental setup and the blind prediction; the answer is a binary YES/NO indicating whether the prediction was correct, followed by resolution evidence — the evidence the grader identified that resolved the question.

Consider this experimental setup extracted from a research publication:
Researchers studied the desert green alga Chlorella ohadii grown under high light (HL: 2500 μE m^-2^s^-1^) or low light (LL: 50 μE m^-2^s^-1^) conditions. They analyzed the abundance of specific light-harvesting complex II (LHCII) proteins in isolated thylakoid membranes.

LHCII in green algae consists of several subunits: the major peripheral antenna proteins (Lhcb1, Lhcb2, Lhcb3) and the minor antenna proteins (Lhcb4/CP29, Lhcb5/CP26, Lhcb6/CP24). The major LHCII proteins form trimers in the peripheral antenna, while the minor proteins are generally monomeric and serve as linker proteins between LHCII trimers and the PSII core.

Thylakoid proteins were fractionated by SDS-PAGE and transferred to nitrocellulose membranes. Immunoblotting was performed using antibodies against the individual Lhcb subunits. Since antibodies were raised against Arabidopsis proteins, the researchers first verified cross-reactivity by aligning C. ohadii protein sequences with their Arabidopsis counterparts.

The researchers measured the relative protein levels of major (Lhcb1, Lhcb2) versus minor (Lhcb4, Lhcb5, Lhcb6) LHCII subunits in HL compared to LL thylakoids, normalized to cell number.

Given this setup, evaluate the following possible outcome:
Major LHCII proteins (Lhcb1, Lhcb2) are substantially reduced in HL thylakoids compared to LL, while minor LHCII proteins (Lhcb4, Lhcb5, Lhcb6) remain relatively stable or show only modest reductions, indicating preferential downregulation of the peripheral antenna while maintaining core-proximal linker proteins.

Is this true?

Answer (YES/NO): YES